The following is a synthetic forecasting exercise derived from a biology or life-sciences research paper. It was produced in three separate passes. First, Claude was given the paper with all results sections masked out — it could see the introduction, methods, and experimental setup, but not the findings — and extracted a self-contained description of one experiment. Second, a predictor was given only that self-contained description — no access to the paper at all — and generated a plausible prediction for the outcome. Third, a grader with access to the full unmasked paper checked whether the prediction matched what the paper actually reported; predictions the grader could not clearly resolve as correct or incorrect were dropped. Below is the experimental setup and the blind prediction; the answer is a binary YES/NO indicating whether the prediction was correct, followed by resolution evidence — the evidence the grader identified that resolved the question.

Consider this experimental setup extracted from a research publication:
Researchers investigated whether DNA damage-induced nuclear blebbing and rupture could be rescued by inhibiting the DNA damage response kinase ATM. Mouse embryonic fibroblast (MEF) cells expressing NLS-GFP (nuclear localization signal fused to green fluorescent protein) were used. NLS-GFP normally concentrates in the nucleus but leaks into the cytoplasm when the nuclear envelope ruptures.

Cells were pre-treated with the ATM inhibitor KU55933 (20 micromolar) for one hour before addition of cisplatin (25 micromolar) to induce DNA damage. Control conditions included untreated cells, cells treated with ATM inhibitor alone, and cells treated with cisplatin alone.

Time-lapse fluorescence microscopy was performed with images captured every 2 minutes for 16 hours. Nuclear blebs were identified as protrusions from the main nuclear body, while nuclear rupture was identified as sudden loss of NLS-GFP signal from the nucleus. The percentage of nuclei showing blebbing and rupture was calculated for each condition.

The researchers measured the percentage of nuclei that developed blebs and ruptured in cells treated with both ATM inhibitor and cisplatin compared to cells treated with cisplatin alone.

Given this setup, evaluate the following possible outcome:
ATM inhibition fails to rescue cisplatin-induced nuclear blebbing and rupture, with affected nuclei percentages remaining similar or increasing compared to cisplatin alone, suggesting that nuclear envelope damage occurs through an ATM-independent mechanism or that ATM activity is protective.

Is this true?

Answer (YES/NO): NO